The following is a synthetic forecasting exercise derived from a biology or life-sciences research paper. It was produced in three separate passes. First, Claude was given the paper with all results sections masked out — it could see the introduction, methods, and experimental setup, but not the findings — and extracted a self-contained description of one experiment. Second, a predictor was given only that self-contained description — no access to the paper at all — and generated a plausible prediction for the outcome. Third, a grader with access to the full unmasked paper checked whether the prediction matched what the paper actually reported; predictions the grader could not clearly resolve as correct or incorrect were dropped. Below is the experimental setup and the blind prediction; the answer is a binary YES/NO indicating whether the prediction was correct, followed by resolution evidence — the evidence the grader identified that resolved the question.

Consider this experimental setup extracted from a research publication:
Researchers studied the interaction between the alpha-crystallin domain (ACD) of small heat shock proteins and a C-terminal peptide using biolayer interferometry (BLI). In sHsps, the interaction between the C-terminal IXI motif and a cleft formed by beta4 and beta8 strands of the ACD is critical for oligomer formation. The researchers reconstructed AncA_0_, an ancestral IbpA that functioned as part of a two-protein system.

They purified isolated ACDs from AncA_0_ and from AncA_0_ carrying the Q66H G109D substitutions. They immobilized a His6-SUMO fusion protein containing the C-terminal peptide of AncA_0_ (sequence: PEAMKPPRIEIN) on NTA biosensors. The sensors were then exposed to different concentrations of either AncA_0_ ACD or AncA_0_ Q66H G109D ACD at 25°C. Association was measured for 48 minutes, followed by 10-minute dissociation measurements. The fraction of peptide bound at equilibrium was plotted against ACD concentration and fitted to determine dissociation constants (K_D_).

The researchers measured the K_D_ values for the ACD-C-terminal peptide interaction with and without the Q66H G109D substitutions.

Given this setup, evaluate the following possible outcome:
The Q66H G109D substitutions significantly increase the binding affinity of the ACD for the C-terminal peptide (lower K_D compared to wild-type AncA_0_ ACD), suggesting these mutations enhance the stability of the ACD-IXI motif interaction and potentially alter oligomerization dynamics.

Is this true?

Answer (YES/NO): NO